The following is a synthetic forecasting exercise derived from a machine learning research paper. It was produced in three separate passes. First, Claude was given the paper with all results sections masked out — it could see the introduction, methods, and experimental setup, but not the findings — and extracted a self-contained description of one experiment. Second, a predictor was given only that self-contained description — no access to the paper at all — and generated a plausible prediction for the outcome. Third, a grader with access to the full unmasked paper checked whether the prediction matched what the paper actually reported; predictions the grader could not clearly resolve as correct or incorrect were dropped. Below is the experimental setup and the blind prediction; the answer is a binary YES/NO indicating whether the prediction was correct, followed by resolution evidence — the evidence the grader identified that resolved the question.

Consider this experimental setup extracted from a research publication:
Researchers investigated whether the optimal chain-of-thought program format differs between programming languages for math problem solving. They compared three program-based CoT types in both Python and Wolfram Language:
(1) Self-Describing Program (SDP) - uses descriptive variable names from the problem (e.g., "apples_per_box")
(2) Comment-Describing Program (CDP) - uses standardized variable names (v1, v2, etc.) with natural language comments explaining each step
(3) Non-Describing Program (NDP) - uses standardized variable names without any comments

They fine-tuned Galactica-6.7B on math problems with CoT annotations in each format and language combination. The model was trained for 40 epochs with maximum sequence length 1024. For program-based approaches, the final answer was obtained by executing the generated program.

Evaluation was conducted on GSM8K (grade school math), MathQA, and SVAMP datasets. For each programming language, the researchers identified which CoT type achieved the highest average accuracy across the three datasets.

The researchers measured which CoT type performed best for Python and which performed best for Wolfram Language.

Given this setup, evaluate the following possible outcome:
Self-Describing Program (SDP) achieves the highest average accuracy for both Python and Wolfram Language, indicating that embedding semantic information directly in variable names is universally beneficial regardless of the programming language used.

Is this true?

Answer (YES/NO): NO